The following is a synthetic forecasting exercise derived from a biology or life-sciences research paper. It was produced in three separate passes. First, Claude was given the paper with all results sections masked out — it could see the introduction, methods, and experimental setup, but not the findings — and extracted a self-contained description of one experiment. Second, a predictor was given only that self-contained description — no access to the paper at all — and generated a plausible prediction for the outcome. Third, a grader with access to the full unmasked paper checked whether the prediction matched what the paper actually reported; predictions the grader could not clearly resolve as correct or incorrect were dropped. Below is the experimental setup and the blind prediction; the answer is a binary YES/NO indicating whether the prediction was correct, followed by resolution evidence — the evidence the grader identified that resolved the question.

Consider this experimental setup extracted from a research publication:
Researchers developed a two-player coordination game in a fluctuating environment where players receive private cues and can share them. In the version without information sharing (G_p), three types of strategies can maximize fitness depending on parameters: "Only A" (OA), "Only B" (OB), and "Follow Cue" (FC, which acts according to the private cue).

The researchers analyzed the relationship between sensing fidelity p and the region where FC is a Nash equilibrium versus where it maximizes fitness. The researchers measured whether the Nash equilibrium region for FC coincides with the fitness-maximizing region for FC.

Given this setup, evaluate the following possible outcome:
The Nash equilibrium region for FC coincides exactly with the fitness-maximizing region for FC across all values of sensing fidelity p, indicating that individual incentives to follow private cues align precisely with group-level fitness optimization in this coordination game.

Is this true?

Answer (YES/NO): NO